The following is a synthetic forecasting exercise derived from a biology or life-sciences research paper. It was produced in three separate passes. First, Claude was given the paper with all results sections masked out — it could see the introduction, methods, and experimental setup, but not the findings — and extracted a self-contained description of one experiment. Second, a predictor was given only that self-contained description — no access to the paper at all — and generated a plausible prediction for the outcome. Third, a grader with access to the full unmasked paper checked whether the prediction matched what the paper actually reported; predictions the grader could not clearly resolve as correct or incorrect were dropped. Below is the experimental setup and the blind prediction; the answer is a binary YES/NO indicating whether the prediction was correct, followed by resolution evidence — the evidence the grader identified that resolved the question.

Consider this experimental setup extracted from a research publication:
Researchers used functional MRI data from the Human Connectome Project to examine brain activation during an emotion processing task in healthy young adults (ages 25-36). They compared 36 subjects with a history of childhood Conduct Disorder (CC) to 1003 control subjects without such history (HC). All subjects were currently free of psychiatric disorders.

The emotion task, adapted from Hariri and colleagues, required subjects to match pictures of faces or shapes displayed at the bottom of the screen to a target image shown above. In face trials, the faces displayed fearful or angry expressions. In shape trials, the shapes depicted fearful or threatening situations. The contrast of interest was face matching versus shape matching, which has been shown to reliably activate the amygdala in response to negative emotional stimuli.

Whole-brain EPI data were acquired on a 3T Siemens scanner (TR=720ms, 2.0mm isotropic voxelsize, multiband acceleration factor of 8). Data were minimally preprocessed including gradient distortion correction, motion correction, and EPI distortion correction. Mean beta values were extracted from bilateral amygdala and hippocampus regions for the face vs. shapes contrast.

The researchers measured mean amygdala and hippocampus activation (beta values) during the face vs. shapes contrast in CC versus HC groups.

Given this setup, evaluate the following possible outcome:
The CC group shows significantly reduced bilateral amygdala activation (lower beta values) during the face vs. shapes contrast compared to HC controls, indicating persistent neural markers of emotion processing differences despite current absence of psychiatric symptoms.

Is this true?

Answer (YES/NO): NO